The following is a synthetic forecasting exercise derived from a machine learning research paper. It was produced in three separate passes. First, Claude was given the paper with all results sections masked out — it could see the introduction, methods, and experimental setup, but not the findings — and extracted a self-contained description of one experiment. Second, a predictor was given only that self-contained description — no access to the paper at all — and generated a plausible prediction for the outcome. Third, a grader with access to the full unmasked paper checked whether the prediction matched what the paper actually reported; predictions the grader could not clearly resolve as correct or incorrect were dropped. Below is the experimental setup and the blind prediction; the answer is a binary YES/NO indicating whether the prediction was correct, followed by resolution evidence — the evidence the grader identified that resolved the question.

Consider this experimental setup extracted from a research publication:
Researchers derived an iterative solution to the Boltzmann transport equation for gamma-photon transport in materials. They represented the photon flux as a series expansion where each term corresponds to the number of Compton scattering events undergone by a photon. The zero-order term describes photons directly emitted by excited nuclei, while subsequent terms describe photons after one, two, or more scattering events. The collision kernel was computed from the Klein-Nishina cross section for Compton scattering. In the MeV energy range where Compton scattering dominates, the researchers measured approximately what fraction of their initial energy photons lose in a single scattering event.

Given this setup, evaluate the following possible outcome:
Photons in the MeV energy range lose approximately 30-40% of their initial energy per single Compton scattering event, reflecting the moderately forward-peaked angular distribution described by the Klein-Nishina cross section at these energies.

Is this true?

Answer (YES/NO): NO